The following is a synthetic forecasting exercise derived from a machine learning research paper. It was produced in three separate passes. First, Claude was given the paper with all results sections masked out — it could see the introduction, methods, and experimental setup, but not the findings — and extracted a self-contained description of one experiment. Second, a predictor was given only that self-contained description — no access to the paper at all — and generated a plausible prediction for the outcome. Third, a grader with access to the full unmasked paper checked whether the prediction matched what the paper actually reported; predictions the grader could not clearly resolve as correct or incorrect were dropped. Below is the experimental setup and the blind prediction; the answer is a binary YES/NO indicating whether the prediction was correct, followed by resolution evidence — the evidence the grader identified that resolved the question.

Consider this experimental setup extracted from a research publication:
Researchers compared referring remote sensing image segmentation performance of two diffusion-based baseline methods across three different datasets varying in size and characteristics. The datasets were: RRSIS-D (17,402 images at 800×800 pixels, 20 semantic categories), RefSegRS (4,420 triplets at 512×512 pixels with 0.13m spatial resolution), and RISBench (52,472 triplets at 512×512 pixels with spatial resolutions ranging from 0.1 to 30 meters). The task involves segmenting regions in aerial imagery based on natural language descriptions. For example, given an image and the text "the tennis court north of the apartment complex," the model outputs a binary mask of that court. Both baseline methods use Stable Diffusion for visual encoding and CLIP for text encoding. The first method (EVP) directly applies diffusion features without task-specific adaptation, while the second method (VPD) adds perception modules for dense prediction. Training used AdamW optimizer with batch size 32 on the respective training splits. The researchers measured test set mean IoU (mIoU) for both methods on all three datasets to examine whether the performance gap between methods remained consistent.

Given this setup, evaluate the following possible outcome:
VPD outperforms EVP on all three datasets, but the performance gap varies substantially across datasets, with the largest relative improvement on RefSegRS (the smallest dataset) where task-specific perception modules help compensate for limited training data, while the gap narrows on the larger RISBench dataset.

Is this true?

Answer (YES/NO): NO